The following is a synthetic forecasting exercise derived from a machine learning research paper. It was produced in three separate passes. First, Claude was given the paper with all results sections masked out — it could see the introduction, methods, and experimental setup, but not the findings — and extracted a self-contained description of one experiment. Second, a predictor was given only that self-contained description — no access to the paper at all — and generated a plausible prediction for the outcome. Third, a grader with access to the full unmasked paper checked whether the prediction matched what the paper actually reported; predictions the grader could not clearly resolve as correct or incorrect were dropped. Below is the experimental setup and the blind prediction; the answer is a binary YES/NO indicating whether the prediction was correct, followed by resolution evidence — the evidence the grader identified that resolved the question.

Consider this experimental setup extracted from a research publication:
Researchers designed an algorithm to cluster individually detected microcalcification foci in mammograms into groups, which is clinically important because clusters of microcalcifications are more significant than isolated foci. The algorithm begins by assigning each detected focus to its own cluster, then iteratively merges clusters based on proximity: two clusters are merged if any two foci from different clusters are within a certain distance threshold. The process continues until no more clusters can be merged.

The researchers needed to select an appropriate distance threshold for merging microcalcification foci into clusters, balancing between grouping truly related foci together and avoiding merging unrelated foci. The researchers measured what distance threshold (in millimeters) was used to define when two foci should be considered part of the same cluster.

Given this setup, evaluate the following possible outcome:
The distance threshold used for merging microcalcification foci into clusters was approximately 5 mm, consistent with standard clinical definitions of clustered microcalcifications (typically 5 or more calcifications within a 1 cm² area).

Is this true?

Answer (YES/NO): NO